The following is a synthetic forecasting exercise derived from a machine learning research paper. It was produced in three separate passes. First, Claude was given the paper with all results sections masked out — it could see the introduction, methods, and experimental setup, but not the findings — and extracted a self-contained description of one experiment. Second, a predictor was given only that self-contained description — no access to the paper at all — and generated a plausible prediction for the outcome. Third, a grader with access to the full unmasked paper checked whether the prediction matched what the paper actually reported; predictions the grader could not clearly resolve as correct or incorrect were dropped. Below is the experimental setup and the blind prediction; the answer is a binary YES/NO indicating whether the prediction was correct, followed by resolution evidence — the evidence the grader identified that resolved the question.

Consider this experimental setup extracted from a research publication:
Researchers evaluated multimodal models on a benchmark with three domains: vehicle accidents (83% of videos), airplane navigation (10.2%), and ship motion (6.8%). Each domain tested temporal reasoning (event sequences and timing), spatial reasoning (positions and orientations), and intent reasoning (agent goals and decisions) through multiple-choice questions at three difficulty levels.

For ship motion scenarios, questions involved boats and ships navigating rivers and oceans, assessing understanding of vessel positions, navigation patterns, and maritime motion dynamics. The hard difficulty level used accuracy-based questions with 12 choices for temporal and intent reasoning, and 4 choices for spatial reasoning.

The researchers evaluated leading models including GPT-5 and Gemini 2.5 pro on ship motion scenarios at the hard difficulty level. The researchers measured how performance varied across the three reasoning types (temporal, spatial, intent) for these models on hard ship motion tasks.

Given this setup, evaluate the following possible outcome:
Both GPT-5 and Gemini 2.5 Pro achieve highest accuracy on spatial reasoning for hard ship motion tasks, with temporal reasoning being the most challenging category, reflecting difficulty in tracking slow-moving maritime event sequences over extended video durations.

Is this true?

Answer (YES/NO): NO